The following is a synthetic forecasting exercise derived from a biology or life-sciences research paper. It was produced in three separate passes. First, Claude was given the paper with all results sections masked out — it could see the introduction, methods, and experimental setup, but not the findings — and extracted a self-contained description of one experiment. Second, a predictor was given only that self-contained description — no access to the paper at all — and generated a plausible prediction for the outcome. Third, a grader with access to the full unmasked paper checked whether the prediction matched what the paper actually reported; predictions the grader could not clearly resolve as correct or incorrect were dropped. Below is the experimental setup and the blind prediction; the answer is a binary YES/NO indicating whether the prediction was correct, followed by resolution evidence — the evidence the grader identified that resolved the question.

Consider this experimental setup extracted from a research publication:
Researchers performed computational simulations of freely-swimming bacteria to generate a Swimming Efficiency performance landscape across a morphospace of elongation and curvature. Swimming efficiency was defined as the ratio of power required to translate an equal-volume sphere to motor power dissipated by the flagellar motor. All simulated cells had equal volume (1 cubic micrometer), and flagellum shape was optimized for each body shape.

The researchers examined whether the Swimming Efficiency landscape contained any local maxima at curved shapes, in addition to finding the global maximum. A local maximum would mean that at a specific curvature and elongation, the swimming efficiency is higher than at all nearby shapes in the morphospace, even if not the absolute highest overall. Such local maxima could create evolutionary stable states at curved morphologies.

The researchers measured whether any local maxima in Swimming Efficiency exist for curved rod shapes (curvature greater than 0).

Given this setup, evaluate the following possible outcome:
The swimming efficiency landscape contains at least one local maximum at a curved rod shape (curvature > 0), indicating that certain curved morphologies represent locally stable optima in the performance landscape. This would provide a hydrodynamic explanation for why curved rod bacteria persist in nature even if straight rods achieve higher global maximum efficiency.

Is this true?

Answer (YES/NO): YES